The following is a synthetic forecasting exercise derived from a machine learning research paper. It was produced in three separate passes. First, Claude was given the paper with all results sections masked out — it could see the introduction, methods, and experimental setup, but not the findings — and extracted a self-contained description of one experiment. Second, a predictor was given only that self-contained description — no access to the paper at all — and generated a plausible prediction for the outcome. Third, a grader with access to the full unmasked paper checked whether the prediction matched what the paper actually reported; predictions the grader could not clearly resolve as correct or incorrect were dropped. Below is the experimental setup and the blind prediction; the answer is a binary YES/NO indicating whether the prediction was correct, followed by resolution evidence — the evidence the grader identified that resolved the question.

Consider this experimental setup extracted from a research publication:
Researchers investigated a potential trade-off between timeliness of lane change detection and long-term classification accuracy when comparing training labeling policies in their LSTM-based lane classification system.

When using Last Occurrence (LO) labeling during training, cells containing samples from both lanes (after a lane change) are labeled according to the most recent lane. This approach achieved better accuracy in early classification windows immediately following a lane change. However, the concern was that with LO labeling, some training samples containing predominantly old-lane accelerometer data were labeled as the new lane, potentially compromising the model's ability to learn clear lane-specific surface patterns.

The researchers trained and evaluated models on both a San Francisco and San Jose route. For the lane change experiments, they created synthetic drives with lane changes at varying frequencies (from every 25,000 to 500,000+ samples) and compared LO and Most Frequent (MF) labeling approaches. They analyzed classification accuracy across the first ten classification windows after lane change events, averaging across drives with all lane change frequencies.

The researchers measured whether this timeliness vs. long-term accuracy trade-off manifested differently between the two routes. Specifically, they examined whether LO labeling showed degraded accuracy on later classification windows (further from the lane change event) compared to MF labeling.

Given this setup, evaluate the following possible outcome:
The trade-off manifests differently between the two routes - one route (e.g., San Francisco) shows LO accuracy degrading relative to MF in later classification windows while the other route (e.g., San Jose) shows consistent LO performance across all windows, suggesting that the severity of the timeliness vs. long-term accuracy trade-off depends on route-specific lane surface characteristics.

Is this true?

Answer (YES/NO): NO